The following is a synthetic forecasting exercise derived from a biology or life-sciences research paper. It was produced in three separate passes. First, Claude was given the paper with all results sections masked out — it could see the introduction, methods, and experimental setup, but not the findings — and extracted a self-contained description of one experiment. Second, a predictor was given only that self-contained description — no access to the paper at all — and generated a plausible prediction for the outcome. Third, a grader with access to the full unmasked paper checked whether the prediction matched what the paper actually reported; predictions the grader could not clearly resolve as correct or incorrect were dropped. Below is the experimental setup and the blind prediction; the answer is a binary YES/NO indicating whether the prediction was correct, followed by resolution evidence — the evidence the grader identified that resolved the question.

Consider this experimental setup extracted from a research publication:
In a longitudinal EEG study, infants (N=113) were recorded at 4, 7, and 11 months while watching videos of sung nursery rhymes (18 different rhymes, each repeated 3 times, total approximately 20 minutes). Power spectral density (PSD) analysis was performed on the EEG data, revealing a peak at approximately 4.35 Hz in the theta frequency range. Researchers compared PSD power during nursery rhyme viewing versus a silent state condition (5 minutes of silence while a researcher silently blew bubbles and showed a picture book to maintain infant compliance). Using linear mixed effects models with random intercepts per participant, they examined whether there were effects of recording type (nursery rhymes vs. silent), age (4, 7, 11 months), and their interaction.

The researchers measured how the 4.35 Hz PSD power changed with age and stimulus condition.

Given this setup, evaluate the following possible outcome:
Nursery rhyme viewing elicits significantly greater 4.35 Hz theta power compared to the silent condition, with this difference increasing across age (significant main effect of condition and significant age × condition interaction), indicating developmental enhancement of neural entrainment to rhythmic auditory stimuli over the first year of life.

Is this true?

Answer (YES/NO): YES